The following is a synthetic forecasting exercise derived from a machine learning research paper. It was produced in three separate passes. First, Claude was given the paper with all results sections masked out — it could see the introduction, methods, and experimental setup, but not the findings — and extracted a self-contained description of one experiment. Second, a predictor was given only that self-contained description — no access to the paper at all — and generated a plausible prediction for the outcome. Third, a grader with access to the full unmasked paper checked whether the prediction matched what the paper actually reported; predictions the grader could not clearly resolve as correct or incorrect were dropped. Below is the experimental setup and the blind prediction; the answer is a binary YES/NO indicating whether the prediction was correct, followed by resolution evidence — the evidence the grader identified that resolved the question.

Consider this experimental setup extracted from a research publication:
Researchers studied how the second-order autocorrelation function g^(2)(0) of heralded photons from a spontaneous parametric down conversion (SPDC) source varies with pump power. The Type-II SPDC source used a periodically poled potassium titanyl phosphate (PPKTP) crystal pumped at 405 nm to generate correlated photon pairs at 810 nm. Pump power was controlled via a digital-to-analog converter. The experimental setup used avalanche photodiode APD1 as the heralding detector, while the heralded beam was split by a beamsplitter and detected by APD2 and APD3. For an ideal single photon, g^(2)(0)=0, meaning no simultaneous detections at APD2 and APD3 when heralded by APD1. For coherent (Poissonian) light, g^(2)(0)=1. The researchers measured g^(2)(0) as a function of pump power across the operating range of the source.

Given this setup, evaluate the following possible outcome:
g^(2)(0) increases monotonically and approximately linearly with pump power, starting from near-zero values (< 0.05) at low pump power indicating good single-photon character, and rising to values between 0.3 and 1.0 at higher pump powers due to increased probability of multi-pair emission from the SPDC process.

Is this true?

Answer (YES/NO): NO